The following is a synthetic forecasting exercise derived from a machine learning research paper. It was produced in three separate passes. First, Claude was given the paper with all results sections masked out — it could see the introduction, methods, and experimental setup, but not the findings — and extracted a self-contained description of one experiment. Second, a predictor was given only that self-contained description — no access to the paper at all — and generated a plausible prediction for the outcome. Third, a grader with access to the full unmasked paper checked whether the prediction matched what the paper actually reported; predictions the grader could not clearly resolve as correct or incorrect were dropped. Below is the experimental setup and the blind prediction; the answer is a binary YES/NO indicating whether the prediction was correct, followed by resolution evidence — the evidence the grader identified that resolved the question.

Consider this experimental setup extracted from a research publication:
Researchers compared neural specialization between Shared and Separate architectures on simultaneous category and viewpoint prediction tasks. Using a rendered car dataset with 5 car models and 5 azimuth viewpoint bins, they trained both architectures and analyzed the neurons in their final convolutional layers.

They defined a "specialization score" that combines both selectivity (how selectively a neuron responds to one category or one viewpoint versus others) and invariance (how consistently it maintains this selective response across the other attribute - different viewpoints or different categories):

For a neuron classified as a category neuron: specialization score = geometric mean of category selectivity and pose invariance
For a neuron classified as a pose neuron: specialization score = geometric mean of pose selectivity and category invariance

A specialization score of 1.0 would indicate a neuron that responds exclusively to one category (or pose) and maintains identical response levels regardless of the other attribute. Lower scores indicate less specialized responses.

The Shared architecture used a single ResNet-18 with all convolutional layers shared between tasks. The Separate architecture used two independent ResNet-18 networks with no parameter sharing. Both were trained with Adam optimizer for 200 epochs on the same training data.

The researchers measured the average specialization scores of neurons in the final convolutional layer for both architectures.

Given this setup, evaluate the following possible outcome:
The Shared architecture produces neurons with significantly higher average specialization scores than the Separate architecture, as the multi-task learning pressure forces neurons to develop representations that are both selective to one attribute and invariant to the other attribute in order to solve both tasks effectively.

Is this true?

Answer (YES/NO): NO